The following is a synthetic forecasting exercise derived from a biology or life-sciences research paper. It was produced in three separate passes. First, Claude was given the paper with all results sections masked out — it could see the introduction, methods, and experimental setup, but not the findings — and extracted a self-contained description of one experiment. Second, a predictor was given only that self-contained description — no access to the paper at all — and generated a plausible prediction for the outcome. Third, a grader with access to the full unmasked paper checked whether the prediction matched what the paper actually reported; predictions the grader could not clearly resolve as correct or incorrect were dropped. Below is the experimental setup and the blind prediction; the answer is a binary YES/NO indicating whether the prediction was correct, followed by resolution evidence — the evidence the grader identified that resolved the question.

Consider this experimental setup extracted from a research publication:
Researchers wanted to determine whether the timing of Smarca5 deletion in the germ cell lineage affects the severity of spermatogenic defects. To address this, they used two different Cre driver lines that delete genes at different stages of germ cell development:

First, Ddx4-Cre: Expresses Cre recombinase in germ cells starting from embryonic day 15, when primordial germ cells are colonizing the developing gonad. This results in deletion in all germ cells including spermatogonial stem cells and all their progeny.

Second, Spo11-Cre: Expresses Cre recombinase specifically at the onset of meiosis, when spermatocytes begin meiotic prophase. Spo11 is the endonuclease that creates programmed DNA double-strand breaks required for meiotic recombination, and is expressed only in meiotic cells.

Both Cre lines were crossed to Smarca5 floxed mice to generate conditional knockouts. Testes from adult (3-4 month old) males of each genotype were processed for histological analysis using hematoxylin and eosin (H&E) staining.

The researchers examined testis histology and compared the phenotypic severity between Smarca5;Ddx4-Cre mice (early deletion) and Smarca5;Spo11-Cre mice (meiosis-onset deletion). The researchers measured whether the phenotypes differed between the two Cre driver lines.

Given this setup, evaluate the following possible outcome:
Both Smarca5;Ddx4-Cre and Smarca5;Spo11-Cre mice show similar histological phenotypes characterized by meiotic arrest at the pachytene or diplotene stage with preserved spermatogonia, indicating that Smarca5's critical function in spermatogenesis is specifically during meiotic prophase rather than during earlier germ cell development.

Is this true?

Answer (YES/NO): NO